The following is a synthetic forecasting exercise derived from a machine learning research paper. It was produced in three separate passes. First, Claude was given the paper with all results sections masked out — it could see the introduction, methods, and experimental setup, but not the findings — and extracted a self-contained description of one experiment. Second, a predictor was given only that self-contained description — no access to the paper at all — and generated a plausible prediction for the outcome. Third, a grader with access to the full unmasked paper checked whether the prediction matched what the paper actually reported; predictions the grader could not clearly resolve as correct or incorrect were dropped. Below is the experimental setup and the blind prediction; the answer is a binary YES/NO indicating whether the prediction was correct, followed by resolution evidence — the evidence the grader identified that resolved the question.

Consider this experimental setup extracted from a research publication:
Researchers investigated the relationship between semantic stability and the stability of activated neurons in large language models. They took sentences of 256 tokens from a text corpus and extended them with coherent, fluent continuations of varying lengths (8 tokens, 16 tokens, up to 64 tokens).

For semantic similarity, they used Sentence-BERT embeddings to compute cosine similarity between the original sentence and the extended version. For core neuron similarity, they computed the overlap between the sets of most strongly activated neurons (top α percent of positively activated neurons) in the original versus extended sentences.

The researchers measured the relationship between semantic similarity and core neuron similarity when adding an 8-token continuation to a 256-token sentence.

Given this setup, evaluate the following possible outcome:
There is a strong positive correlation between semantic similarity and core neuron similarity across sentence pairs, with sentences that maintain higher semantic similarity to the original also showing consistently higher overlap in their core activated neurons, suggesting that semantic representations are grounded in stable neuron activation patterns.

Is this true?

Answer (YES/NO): YES